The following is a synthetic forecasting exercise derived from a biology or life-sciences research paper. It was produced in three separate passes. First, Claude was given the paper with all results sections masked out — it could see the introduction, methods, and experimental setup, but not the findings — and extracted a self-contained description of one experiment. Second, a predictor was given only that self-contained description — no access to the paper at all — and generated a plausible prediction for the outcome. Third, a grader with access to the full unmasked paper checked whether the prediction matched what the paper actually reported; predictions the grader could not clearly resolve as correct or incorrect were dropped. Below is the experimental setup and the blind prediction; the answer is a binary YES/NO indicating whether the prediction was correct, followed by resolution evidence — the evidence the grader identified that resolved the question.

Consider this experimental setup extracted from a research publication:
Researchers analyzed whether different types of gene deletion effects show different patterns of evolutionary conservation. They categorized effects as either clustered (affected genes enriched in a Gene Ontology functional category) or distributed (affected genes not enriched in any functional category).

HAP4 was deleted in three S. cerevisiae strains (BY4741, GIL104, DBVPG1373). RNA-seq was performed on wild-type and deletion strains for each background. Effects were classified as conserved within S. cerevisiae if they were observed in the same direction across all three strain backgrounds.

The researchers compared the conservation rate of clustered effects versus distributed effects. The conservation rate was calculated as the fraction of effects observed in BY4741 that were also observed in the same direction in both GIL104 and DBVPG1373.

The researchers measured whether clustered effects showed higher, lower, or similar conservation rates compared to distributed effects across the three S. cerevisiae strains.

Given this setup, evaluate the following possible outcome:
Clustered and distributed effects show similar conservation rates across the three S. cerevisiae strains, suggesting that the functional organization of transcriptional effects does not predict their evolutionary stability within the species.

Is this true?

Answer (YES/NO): NO